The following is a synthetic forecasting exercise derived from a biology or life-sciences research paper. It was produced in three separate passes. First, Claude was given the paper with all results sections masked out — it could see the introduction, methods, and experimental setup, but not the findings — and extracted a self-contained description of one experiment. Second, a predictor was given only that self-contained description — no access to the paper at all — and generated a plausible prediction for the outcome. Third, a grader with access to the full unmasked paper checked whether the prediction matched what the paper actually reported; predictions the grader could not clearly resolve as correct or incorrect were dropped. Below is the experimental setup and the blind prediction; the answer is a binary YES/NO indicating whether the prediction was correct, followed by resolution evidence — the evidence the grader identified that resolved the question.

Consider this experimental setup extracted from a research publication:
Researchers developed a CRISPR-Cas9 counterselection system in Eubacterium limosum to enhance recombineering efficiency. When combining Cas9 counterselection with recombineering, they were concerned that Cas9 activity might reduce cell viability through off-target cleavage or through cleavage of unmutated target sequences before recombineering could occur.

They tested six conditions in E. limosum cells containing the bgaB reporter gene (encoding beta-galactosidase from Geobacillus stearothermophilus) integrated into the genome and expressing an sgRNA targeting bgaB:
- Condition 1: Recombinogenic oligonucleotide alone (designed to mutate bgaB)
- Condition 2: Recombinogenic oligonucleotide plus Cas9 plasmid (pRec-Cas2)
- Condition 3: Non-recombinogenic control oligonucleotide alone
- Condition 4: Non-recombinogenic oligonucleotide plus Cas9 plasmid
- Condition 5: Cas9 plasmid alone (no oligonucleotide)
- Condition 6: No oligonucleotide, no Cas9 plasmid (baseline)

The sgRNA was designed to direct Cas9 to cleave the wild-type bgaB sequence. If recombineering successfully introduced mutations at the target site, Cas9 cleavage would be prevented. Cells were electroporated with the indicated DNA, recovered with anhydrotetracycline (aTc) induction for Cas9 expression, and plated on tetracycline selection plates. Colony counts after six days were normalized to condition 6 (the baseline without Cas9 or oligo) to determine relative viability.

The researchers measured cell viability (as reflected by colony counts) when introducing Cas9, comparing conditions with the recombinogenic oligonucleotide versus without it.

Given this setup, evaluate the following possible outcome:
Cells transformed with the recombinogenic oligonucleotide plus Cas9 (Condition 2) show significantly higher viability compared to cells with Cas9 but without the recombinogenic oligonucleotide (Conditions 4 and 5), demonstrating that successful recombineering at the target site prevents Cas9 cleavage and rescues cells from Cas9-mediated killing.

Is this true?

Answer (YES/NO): YES